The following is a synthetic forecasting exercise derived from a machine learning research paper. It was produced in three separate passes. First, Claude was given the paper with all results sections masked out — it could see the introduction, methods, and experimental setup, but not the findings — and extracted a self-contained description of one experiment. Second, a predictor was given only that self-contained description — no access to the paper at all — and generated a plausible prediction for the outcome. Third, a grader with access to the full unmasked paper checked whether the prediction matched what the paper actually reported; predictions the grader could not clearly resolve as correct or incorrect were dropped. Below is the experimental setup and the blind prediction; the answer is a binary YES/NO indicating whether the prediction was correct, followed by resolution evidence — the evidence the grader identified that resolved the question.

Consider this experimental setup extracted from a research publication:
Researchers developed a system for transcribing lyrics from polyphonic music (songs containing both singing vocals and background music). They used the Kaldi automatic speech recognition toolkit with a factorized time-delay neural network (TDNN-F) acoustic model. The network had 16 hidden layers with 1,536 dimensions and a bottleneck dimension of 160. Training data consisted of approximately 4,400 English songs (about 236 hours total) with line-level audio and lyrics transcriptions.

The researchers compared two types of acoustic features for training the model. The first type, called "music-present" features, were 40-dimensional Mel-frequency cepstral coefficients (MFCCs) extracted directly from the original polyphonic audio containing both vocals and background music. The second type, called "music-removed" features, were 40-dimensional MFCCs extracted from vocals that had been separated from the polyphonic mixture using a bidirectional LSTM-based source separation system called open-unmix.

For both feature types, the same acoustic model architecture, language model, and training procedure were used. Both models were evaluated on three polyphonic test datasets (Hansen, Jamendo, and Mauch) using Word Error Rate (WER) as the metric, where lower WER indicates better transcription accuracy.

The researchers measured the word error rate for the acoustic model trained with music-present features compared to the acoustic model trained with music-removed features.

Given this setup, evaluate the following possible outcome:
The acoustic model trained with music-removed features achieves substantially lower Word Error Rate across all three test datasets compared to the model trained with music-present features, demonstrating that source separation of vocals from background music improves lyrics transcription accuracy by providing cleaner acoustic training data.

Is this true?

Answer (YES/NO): NO